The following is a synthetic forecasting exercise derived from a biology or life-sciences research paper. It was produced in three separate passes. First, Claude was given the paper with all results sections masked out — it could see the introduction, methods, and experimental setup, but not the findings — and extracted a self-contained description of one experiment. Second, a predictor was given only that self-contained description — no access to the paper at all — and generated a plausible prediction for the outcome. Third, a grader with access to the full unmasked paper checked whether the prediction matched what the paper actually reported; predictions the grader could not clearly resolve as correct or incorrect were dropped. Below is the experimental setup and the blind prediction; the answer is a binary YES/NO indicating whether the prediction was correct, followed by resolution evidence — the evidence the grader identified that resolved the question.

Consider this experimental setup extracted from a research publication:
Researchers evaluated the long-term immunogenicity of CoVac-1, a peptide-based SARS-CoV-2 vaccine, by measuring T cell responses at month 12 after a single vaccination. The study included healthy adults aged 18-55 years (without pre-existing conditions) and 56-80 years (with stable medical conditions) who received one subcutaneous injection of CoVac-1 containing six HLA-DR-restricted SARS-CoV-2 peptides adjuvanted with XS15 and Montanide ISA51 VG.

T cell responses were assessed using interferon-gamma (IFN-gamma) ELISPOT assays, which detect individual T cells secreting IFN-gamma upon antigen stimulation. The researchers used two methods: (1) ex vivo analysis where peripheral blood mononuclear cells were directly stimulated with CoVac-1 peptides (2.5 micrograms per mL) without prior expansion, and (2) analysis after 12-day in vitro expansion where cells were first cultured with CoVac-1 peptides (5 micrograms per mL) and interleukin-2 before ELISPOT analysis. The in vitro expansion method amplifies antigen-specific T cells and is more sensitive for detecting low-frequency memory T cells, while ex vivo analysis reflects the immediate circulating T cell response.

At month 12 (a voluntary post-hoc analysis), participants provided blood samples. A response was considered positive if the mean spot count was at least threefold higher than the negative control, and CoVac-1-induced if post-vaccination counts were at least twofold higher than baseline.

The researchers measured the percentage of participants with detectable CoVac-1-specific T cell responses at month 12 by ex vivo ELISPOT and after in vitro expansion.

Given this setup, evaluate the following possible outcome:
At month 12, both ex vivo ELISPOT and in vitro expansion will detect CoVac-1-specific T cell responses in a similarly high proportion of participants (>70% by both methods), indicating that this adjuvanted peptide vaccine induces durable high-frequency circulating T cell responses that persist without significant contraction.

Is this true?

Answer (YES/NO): YES